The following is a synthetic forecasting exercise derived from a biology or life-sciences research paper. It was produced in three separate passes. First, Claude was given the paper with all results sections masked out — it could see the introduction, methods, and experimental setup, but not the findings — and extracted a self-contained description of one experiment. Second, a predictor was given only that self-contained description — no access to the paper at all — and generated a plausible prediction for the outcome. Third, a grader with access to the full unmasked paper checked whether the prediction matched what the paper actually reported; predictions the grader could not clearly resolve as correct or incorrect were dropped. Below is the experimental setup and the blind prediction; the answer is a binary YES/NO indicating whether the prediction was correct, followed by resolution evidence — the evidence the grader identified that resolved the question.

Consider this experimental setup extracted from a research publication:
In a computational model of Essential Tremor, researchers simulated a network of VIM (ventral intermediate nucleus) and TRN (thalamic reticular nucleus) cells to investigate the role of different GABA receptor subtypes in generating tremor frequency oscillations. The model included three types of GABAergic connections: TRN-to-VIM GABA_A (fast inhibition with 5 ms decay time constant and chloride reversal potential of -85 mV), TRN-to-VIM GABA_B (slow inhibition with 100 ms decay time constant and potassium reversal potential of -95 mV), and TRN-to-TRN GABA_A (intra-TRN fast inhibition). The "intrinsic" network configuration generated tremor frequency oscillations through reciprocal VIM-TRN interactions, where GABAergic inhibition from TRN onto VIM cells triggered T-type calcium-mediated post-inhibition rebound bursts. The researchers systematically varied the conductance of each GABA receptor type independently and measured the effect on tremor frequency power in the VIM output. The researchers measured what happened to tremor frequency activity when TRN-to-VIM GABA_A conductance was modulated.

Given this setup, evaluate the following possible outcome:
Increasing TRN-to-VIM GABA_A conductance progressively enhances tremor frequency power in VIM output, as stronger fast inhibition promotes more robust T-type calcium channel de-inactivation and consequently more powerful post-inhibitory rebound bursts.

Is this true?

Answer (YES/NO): NO